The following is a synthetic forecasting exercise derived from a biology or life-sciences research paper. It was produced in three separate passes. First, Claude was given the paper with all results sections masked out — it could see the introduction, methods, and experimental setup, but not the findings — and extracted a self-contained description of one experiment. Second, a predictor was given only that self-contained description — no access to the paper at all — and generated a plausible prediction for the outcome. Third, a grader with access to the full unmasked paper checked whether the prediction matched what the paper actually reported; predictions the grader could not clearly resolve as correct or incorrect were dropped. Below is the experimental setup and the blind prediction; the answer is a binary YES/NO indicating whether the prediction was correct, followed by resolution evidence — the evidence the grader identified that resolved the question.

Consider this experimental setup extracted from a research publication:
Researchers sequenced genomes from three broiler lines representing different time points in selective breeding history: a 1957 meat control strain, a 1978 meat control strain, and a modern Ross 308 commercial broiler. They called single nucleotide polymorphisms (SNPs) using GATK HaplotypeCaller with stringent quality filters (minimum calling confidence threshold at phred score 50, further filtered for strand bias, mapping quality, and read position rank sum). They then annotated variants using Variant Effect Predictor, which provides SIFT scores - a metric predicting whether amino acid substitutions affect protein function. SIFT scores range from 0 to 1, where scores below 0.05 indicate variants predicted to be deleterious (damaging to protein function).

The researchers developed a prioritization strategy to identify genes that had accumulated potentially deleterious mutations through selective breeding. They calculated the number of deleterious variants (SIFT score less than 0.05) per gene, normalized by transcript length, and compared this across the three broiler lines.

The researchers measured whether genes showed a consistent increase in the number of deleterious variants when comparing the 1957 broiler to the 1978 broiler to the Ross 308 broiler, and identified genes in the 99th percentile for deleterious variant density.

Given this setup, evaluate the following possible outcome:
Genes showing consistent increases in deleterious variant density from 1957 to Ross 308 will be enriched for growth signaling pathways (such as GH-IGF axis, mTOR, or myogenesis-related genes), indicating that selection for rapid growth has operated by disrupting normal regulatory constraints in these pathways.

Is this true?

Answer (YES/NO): NO